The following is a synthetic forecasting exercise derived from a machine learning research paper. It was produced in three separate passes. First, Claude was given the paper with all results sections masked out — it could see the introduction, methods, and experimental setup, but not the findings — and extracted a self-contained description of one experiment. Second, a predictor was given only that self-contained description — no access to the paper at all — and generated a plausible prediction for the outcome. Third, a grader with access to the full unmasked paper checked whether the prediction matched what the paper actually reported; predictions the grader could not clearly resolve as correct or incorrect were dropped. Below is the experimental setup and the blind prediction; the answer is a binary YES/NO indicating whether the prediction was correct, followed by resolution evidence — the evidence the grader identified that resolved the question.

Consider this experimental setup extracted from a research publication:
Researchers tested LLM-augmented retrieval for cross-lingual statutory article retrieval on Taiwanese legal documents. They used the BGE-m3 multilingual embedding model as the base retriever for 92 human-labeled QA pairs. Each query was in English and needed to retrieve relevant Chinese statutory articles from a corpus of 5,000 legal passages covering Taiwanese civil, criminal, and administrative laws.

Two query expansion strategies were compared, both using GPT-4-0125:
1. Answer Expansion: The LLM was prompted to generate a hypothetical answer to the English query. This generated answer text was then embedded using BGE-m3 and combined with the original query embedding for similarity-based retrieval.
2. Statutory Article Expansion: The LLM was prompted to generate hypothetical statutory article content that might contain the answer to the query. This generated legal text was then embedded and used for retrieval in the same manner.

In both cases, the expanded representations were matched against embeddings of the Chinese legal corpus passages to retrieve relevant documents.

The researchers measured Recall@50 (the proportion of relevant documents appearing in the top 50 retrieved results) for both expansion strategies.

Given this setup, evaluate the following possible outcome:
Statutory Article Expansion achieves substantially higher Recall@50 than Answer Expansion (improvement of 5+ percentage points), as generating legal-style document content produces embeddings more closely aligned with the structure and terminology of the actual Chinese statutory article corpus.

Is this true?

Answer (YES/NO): YES